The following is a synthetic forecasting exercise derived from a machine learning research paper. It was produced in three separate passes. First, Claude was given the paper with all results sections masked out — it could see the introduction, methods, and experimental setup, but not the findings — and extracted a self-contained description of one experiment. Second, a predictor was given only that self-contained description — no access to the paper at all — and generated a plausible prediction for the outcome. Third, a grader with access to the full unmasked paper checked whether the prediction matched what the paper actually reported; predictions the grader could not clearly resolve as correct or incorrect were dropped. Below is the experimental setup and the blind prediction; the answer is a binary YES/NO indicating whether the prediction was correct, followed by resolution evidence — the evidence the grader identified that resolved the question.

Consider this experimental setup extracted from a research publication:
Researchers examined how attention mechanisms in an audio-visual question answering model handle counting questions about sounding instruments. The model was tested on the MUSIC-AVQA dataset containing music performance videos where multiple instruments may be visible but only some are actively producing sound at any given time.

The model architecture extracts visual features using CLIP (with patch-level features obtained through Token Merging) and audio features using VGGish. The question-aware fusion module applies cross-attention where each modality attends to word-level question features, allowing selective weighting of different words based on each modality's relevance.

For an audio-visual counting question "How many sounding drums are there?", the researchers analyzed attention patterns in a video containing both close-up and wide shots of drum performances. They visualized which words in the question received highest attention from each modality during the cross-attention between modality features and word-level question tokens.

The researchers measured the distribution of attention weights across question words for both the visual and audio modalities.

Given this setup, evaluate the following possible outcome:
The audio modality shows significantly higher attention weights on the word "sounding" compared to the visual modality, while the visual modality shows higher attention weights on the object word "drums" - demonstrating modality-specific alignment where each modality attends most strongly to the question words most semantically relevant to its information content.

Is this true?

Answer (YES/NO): NO